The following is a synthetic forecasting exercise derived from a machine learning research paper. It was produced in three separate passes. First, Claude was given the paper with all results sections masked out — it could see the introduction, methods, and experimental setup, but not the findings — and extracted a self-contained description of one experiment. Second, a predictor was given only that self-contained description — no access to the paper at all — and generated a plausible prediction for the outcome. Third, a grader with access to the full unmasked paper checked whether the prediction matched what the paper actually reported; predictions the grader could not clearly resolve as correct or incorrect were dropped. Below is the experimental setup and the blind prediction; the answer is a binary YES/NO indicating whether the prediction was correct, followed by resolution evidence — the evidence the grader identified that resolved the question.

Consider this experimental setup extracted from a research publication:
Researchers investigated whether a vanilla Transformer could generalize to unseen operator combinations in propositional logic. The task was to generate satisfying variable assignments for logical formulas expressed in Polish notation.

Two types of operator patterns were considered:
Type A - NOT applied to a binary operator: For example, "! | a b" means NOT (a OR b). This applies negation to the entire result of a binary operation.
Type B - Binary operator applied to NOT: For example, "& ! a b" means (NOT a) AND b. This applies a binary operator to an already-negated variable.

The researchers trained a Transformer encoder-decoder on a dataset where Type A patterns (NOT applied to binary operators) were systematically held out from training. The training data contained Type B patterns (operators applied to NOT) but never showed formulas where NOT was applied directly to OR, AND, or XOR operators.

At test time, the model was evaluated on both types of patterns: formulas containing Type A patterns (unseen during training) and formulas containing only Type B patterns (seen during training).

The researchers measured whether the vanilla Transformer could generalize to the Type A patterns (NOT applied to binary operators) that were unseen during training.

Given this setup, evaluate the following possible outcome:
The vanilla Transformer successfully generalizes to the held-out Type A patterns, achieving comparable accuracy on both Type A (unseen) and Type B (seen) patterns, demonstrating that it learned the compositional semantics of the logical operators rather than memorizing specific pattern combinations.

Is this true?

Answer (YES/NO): NO